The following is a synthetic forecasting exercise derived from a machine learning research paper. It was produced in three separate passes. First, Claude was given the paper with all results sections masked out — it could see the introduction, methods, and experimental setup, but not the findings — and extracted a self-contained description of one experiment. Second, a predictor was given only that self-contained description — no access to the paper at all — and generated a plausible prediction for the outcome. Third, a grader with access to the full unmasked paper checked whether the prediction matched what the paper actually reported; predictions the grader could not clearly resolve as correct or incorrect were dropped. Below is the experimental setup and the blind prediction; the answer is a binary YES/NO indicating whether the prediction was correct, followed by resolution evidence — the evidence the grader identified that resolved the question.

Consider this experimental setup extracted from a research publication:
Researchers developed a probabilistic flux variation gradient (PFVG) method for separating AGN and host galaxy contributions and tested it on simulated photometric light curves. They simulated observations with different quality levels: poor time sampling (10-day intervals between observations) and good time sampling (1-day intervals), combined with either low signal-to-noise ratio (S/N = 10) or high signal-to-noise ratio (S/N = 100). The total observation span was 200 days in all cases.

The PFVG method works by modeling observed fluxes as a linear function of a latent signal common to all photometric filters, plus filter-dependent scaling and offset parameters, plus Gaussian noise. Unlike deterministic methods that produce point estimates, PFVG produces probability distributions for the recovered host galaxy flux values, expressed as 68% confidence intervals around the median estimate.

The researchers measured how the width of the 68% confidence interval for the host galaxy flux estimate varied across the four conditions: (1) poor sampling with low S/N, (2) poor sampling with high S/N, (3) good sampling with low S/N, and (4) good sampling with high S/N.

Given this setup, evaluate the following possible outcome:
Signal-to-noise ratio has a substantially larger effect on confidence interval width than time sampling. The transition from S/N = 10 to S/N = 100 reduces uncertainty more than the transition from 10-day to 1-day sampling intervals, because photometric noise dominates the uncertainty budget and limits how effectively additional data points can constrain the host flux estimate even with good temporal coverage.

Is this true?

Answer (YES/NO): YES